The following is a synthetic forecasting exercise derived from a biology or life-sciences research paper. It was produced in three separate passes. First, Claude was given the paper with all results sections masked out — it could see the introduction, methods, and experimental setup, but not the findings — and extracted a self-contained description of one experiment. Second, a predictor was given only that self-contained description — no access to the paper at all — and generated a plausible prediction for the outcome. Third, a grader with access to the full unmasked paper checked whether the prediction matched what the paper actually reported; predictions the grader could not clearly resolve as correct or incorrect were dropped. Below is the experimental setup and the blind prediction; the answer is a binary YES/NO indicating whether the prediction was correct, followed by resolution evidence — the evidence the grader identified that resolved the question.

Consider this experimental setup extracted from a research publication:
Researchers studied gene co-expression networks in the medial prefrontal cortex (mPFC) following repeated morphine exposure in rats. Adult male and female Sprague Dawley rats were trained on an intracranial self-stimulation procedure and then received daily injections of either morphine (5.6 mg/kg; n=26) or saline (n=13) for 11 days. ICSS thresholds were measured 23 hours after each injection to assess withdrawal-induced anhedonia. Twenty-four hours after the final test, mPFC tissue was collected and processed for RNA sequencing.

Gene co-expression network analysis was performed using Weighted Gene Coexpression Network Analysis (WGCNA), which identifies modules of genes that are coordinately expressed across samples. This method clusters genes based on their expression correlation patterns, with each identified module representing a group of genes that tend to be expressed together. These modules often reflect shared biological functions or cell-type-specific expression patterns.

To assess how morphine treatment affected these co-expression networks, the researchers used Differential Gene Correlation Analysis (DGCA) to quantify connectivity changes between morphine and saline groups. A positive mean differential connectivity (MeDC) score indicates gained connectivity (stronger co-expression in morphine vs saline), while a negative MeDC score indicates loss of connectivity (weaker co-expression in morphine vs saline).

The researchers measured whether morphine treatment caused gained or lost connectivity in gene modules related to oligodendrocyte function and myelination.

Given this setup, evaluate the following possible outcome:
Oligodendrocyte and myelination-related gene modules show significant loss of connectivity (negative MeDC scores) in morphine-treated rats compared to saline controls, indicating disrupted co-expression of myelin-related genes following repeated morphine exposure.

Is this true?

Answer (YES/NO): YES